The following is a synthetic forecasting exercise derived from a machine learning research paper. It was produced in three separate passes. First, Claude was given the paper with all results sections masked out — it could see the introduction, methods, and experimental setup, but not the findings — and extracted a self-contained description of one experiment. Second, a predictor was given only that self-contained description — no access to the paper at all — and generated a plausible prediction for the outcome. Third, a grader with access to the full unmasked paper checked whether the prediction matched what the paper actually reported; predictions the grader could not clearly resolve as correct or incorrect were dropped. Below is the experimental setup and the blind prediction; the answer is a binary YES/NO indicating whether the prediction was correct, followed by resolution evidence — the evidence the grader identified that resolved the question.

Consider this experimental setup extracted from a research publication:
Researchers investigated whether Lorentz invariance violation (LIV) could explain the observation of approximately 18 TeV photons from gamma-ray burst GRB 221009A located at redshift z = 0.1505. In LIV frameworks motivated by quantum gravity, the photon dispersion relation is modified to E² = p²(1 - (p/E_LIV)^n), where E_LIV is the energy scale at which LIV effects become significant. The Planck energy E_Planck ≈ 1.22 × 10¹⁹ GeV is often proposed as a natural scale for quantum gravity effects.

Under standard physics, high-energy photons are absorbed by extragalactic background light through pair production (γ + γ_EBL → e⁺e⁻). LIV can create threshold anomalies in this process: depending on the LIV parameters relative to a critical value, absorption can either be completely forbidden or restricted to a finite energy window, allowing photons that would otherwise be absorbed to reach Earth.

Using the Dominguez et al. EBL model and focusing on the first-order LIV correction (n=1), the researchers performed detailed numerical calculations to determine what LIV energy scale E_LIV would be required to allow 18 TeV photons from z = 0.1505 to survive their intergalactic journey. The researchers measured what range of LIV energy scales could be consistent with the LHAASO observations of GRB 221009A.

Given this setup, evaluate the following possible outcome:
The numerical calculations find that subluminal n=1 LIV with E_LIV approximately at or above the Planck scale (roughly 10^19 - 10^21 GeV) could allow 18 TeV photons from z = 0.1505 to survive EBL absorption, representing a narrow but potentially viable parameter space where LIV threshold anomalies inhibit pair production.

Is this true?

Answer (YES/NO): NO